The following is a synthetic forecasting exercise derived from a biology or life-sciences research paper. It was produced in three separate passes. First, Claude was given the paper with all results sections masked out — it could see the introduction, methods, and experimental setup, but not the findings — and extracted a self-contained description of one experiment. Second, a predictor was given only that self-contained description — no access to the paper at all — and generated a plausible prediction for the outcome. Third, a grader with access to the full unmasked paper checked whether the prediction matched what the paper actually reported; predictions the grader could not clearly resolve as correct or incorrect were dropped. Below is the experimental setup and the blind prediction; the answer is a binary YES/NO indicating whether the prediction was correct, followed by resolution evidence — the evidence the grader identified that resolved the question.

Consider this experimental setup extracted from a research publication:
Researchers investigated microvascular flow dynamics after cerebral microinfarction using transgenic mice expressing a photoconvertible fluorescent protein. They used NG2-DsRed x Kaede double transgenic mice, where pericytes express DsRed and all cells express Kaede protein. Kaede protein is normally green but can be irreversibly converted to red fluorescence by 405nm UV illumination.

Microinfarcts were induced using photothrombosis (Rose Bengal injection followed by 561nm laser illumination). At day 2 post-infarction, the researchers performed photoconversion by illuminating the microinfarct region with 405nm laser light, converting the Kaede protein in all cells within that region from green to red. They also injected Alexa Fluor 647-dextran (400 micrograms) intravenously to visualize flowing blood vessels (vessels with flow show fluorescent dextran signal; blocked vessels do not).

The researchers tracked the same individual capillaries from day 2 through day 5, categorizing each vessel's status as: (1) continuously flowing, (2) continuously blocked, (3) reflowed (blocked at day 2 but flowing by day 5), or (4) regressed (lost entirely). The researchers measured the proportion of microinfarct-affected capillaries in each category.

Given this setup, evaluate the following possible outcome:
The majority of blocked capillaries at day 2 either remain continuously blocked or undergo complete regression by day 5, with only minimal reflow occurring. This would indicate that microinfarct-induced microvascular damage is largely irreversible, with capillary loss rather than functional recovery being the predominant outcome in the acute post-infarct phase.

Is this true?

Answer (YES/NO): NO